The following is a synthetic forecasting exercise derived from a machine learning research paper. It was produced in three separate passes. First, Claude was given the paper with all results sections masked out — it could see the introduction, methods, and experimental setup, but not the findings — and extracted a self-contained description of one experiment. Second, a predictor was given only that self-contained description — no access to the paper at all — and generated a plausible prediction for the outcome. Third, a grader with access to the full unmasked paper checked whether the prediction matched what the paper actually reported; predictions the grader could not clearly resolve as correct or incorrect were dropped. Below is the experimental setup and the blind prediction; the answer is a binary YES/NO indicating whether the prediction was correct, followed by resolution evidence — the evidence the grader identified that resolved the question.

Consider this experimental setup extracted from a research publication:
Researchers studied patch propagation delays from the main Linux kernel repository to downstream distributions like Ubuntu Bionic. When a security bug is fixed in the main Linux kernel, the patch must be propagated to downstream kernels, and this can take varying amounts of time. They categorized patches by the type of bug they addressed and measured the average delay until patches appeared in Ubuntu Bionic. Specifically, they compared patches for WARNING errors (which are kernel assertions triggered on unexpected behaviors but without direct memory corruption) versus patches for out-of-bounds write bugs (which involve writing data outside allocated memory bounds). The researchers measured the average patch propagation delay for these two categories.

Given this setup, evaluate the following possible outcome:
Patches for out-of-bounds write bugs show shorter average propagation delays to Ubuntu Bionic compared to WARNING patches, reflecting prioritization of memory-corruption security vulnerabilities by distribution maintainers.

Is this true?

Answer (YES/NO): YES